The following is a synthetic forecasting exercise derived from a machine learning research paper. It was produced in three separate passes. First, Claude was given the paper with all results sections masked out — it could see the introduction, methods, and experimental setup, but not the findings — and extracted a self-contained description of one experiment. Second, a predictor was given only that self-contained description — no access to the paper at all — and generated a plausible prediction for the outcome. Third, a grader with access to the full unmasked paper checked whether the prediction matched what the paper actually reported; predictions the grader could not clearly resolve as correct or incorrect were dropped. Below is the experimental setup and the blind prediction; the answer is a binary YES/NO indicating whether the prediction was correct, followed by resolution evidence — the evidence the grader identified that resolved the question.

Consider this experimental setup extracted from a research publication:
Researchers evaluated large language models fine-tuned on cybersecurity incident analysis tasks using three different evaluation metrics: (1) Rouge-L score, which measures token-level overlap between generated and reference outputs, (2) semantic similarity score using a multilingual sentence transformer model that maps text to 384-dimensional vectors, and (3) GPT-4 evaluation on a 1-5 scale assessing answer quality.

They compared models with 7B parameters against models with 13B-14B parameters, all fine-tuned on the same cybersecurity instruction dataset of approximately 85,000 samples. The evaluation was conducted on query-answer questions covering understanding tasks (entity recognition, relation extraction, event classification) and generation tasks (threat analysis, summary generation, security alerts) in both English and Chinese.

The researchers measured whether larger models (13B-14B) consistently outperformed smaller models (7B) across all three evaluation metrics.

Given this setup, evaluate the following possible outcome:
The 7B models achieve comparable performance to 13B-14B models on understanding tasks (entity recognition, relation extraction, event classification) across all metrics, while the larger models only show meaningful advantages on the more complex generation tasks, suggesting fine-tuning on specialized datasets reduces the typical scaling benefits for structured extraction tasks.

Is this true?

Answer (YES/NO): NO